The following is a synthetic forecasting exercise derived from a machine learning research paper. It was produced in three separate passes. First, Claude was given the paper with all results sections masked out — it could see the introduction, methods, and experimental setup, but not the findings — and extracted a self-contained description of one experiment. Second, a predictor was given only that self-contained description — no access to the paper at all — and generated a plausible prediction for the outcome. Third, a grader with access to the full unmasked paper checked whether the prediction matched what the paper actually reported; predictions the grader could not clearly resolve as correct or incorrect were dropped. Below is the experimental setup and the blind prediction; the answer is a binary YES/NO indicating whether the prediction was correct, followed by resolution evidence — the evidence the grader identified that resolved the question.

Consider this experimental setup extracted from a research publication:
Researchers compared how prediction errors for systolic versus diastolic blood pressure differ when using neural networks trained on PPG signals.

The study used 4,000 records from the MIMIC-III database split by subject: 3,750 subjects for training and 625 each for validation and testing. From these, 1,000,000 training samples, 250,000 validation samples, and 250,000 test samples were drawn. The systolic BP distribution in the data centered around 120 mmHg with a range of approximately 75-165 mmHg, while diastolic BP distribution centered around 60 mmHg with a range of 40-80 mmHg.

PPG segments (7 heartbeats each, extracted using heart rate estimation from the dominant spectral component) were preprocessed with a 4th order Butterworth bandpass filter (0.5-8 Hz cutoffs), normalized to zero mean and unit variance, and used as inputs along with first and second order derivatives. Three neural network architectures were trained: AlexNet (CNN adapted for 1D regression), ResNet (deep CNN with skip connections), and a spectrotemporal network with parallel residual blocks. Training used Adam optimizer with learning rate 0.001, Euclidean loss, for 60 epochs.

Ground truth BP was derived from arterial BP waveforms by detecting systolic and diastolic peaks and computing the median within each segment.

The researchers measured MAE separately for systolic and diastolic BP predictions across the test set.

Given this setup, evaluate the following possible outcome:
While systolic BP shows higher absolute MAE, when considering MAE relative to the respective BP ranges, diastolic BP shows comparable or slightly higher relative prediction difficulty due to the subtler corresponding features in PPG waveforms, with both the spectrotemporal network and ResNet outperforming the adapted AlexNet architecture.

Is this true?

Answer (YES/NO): NO